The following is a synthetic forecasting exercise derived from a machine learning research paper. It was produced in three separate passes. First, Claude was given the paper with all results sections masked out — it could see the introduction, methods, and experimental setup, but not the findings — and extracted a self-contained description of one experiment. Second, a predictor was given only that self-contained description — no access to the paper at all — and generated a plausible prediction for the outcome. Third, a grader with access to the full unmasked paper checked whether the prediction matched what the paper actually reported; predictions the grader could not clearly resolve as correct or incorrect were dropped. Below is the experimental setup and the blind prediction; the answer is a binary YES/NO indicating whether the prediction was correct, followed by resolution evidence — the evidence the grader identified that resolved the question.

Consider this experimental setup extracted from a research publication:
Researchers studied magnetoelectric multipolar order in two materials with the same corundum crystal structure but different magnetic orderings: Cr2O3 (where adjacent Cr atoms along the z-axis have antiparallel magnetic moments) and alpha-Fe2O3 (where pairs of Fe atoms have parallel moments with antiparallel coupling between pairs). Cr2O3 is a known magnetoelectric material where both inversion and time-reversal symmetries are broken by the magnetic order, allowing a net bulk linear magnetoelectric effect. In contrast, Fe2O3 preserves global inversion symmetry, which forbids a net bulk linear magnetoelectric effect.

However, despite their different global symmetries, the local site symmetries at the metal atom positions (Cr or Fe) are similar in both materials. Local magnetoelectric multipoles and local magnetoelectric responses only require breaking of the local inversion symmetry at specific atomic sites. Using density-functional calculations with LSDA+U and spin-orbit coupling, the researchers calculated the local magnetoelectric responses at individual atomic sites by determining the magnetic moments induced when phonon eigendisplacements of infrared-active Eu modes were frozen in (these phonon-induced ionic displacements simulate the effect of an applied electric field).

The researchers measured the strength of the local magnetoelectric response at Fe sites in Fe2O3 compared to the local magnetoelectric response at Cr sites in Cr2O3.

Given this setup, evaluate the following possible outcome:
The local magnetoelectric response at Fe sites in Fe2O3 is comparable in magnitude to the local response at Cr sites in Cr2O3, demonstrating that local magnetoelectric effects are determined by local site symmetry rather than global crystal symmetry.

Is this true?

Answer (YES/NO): YES